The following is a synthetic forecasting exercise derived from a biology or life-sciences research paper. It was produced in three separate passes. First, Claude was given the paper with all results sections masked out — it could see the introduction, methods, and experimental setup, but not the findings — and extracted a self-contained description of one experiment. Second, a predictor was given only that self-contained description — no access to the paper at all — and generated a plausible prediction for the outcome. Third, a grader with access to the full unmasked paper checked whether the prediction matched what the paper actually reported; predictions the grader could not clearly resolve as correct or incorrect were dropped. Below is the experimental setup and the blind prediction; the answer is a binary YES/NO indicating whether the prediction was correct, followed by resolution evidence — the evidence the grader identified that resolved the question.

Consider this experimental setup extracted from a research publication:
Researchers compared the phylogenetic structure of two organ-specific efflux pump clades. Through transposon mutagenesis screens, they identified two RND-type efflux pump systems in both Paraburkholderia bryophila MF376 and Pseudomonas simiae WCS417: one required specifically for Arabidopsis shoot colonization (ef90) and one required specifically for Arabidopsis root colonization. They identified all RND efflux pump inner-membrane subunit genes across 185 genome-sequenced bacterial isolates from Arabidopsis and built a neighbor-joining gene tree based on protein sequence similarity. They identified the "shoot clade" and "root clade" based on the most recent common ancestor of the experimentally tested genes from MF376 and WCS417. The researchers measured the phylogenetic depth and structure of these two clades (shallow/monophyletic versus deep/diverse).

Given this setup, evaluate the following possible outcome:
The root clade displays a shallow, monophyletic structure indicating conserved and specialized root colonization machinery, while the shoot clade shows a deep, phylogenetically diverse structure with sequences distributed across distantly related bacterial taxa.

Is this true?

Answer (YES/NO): NO